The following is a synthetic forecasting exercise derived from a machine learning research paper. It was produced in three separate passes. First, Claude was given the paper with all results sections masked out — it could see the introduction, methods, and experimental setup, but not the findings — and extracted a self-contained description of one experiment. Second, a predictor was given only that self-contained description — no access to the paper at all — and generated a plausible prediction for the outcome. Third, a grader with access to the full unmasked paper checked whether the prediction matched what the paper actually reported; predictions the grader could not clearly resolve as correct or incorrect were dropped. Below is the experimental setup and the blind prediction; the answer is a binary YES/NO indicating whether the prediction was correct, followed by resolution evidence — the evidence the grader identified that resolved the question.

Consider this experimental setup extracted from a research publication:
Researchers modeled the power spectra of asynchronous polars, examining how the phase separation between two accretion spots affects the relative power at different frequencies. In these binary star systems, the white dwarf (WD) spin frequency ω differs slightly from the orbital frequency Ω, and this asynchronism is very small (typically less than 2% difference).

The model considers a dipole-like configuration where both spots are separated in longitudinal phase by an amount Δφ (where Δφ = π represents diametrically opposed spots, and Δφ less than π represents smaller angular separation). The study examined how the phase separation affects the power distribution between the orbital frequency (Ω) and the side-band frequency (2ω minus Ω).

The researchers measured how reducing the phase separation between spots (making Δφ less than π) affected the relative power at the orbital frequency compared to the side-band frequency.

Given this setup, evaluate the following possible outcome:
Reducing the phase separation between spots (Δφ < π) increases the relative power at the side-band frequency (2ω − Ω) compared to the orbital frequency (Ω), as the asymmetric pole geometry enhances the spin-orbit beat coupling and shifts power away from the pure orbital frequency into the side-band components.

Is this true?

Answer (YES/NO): NO